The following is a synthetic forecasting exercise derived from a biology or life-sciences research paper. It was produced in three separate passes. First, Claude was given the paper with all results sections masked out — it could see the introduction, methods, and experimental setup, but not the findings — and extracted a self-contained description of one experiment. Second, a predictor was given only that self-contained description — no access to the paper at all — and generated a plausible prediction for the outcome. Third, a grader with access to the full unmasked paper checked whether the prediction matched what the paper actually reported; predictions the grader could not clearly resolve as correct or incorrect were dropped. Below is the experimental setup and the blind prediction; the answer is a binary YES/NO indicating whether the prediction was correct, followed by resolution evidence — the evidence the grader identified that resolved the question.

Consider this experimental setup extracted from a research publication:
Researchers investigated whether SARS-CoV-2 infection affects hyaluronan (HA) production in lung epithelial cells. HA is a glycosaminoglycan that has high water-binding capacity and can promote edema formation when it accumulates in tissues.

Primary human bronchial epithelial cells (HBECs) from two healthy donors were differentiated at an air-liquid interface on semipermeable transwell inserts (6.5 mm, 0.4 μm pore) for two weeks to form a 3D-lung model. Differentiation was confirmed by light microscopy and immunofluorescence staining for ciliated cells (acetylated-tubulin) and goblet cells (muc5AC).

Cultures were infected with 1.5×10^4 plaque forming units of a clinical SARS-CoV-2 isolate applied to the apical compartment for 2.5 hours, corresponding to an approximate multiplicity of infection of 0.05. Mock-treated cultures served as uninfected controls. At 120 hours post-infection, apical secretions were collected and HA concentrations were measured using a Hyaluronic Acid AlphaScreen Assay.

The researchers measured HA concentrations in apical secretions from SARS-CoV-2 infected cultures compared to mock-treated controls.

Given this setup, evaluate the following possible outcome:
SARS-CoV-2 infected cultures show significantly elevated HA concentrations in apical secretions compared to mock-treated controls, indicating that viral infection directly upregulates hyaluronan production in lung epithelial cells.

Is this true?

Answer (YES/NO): YES